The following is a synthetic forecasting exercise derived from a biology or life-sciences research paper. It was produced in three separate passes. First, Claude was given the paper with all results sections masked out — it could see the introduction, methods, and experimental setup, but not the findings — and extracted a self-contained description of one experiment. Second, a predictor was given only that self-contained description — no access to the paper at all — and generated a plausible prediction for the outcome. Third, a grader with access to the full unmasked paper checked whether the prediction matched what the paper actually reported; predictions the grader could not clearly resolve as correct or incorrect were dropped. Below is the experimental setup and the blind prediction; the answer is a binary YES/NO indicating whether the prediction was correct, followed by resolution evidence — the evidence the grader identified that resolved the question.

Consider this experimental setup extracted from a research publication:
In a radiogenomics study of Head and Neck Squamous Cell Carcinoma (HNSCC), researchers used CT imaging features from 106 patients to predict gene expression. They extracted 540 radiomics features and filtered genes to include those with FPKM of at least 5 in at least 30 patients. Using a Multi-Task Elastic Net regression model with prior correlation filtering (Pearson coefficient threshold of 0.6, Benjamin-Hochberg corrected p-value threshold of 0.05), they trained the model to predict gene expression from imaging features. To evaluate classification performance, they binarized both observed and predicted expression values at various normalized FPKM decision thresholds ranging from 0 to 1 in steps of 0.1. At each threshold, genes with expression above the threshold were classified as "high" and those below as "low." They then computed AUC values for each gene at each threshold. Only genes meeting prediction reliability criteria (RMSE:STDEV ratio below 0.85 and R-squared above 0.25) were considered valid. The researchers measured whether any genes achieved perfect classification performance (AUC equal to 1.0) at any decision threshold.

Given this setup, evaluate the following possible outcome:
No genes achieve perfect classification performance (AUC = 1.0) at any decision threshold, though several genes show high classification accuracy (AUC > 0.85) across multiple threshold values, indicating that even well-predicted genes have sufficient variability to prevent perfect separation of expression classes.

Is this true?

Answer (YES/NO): NO